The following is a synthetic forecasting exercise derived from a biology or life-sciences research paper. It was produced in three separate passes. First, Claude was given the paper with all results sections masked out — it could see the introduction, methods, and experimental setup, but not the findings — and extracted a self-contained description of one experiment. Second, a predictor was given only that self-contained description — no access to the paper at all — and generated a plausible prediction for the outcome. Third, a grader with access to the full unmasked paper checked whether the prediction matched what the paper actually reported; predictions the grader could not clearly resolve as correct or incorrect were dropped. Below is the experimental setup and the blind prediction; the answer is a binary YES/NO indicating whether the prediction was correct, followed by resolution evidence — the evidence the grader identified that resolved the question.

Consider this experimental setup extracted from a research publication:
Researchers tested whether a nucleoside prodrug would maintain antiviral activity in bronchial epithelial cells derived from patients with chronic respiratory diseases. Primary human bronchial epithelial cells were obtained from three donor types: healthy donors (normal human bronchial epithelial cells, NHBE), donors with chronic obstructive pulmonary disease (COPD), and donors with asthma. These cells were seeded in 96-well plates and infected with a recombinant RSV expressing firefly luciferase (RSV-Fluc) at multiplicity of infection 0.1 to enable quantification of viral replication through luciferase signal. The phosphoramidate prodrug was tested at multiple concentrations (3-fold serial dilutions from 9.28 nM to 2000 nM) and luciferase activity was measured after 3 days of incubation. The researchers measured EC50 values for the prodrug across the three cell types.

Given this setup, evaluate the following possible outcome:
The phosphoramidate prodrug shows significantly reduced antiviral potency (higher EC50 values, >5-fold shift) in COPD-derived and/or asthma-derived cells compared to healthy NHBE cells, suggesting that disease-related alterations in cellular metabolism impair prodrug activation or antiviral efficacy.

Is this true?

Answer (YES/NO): NO